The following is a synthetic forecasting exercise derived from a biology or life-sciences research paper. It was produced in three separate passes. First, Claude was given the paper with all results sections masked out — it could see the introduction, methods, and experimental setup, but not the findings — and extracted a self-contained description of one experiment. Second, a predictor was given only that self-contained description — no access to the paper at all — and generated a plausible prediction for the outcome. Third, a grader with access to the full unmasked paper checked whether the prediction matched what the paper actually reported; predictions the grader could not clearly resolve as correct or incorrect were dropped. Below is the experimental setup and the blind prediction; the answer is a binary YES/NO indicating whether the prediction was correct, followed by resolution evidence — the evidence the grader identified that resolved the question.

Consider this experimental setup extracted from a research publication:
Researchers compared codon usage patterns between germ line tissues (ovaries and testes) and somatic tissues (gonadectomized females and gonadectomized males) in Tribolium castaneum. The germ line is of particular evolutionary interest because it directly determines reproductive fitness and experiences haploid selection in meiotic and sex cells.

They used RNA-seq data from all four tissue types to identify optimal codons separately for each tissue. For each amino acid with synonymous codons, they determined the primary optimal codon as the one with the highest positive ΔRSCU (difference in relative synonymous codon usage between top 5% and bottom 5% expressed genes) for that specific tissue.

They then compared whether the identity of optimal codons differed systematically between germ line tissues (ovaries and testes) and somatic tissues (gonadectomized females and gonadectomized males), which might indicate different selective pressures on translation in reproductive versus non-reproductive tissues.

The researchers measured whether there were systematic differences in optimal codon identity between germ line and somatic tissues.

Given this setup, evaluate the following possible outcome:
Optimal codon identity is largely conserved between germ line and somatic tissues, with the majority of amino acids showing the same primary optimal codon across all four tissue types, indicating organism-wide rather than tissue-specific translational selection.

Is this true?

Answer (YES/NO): YES